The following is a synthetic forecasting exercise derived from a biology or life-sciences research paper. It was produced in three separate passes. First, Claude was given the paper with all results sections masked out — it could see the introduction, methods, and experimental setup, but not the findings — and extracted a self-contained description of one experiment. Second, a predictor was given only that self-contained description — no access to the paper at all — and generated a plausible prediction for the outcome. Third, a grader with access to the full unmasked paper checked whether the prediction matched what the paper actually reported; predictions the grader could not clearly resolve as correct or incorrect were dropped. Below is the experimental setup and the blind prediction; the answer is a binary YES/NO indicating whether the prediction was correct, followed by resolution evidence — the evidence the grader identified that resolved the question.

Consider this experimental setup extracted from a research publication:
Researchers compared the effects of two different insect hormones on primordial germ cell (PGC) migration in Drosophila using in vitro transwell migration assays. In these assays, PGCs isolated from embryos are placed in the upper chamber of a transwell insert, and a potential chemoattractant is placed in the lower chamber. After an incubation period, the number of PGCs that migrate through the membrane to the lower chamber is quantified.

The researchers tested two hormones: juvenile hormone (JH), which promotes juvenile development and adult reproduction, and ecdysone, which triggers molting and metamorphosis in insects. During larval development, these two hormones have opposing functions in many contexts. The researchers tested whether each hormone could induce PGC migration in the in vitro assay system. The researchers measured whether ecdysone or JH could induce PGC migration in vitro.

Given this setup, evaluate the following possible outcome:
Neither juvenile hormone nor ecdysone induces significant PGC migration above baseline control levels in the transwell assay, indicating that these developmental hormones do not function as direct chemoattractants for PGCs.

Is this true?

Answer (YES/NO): NO